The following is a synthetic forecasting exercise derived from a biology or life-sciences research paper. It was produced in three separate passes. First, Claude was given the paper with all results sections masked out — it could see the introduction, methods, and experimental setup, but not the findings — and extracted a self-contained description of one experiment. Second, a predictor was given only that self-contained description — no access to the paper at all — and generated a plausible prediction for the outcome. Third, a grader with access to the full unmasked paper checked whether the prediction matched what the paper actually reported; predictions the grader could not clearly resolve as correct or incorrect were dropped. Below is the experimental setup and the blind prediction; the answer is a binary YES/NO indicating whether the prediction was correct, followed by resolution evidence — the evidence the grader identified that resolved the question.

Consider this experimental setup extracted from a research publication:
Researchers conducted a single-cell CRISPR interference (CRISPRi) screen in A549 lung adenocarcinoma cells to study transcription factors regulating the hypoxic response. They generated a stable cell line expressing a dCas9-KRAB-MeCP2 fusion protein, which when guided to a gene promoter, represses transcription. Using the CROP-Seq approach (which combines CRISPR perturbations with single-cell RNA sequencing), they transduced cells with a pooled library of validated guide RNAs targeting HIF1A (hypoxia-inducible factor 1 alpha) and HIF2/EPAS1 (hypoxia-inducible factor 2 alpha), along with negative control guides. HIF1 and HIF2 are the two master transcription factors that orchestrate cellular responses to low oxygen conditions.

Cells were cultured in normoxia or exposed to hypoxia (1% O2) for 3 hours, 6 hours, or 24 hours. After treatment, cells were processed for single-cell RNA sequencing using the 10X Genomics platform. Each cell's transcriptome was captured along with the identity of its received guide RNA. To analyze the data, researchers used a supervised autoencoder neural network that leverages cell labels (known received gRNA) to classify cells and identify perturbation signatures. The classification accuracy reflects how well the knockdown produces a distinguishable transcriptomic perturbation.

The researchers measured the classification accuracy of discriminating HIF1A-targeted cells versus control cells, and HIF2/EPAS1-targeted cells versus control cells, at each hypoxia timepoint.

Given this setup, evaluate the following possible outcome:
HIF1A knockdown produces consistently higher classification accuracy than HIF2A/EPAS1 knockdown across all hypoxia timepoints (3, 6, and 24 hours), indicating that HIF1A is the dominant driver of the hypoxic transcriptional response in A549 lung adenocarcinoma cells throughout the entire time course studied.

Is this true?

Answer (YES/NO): NO